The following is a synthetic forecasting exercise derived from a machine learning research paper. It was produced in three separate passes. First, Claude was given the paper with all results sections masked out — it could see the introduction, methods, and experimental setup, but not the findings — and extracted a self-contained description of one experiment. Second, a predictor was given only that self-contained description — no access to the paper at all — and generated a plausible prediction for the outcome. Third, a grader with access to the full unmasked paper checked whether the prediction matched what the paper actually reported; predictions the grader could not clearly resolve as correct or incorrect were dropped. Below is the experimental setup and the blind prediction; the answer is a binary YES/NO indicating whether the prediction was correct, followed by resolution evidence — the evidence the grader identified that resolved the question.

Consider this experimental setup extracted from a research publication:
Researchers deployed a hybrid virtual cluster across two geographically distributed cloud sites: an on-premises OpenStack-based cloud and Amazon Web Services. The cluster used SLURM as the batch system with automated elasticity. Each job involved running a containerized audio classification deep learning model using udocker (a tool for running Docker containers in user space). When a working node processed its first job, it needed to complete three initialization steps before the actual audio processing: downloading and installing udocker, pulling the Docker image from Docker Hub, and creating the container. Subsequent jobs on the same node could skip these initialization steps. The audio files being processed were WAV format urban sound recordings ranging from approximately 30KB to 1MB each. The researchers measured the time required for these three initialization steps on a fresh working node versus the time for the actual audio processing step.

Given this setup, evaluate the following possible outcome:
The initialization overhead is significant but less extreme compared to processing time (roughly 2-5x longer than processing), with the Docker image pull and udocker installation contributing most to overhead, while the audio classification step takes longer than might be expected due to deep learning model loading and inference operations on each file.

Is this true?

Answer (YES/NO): NO